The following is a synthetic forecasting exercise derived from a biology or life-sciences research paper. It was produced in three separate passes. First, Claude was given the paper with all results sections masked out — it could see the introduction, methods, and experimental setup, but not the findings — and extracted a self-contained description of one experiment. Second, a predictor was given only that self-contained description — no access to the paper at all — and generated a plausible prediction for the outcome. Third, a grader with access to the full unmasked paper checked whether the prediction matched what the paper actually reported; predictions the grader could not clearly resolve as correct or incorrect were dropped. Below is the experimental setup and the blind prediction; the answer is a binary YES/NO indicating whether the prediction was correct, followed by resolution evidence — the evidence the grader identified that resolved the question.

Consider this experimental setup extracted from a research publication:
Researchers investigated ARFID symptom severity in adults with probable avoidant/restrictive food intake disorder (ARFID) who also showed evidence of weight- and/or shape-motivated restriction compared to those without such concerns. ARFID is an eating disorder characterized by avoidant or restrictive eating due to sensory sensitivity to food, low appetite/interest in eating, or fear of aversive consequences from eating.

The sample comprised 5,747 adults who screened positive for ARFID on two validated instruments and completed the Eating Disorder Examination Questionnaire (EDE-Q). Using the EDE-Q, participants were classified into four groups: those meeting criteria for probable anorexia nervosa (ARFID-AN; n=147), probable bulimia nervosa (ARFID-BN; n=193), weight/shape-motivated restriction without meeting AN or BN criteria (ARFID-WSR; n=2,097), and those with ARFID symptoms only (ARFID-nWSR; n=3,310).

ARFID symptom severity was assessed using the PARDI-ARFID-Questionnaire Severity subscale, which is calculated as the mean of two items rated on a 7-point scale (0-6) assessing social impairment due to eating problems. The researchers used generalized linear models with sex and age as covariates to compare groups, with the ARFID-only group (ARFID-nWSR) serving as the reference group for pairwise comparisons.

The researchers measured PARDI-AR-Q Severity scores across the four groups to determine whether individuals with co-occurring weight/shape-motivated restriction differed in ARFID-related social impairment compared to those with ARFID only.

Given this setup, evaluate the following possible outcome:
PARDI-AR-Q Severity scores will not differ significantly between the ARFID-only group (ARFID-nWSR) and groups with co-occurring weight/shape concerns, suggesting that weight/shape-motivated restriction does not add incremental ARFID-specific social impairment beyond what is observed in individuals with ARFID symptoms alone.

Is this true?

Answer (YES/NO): NO